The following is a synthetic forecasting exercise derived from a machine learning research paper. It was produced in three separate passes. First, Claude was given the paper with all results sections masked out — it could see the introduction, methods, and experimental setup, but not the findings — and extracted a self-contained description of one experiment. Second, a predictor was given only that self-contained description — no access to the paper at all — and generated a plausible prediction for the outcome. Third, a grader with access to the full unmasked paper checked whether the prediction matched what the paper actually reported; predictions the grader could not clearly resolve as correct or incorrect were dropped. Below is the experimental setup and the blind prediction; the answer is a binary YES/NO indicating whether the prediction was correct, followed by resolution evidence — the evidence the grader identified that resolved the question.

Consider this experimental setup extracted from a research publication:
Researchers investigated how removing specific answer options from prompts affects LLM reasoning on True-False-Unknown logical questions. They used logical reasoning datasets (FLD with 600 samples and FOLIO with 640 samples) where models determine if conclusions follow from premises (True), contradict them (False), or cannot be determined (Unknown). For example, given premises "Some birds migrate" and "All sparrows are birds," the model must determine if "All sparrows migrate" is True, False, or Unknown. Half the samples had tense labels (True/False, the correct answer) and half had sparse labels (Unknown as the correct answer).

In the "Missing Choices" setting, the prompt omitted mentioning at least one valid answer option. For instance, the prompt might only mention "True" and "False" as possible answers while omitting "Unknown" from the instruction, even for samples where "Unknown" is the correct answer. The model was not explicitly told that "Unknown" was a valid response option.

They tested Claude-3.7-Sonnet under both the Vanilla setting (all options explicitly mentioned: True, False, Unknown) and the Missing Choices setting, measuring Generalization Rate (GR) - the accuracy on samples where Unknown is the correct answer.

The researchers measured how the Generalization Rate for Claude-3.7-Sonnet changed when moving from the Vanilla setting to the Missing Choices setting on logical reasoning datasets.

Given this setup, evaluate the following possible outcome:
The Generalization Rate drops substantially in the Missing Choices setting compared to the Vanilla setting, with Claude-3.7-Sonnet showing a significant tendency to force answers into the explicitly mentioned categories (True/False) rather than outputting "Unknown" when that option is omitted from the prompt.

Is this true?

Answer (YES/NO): NO